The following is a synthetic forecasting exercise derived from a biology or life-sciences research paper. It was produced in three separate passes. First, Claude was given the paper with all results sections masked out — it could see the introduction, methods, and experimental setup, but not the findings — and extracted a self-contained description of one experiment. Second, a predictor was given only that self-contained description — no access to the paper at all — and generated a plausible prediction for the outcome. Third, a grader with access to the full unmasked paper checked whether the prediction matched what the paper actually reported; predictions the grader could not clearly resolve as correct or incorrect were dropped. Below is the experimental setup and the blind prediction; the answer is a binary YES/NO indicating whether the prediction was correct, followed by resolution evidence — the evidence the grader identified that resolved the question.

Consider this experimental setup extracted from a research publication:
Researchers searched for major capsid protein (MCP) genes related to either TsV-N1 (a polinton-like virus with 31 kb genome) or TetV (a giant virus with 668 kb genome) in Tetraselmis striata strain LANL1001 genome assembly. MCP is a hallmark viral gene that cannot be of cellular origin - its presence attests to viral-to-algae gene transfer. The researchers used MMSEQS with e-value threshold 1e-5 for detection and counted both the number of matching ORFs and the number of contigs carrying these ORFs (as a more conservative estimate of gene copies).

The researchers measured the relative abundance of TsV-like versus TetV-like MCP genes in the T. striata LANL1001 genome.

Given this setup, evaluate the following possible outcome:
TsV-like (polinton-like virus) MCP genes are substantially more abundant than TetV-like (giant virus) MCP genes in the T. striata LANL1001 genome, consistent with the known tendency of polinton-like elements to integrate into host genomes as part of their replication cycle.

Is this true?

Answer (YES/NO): YES